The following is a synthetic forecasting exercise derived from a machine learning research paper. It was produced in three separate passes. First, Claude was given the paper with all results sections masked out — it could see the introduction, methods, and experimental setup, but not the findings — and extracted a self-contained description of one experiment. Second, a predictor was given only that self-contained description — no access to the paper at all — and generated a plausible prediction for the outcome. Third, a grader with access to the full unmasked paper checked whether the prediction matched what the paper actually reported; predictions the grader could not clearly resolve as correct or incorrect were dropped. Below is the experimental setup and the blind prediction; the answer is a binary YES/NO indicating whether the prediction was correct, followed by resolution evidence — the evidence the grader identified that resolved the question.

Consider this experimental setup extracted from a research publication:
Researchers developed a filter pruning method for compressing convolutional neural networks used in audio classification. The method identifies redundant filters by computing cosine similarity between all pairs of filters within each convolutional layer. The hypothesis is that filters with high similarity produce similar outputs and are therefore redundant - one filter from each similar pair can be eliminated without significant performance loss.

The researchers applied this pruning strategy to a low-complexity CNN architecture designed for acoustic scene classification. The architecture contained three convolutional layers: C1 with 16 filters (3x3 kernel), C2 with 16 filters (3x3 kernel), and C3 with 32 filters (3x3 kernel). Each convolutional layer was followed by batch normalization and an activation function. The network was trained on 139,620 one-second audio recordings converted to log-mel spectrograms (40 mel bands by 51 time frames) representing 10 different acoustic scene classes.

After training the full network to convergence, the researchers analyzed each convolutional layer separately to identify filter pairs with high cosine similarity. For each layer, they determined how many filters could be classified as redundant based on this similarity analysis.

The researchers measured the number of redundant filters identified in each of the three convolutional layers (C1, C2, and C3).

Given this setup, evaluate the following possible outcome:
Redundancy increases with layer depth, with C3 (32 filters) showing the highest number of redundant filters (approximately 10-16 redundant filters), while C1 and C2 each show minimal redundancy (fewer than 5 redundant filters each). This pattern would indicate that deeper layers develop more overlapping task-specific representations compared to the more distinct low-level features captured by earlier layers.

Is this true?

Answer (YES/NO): NO